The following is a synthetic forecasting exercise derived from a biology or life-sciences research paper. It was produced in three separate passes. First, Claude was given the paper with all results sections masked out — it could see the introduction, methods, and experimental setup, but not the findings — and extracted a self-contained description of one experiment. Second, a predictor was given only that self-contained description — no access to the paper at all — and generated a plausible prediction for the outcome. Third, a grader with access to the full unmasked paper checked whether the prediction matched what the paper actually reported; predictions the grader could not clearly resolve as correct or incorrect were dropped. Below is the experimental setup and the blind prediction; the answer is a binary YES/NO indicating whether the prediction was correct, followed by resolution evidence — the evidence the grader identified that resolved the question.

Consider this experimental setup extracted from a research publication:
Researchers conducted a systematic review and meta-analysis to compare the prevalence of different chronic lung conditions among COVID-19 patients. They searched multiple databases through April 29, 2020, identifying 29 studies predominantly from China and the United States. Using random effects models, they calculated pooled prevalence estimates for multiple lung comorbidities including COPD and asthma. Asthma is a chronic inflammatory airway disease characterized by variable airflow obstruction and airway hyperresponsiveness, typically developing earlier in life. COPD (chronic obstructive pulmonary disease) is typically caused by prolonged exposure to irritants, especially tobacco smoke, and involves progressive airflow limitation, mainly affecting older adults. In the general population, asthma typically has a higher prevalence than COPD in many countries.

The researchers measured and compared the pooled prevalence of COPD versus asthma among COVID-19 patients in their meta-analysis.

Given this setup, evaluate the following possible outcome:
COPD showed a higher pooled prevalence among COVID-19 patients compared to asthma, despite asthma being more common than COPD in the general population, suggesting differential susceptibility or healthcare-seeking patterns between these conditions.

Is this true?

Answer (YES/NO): NO